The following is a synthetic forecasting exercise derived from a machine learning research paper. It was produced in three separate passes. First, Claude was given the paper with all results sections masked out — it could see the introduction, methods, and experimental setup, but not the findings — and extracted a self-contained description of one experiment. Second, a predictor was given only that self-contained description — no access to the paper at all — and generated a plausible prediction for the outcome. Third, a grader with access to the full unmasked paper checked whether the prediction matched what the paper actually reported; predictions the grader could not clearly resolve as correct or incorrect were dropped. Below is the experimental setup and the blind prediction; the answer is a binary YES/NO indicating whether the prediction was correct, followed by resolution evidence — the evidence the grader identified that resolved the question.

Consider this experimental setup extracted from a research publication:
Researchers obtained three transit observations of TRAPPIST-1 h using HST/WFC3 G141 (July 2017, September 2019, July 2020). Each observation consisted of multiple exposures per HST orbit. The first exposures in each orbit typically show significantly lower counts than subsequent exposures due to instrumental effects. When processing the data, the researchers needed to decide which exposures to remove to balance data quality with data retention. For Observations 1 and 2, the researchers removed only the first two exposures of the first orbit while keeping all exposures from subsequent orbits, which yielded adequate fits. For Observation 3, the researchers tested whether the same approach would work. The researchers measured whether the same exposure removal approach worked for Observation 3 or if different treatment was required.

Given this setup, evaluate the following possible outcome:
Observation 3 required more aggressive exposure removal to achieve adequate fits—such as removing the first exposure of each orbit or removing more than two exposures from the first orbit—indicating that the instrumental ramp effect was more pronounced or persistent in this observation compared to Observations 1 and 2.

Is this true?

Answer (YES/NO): YES